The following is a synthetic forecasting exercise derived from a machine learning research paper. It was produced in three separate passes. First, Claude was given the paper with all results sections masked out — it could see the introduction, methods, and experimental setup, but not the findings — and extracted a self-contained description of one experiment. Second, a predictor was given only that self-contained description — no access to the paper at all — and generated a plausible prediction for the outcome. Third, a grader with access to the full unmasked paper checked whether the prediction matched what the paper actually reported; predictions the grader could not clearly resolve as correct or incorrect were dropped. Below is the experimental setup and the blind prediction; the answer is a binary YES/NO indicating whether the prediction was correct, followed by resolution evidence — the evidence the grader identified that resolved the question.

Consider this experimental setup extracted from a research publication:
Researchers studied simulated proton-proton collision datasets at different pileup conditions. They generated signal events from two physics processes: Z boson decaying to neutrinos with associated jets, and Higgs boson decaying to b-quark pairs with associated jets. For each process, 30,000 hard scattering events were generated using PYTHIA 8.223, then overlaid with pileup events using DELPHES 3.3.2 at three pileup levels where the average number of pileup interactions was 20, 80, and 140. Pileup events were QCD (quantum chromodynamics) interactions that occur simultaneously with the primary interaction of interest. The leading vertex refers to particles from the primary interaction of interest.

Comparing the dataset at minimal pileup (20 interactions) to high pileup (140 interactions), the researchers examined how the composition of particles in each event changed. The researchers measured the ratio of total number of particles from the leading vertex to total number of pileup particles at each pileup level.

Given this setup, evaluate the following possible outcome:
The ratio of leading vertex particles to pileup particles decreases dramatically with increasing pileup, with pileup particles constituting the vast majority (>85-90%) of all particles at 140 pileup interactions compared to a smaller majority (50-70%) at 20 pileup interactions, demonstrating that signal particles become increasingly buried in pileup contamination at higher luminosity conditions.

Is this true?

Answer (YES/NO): NO